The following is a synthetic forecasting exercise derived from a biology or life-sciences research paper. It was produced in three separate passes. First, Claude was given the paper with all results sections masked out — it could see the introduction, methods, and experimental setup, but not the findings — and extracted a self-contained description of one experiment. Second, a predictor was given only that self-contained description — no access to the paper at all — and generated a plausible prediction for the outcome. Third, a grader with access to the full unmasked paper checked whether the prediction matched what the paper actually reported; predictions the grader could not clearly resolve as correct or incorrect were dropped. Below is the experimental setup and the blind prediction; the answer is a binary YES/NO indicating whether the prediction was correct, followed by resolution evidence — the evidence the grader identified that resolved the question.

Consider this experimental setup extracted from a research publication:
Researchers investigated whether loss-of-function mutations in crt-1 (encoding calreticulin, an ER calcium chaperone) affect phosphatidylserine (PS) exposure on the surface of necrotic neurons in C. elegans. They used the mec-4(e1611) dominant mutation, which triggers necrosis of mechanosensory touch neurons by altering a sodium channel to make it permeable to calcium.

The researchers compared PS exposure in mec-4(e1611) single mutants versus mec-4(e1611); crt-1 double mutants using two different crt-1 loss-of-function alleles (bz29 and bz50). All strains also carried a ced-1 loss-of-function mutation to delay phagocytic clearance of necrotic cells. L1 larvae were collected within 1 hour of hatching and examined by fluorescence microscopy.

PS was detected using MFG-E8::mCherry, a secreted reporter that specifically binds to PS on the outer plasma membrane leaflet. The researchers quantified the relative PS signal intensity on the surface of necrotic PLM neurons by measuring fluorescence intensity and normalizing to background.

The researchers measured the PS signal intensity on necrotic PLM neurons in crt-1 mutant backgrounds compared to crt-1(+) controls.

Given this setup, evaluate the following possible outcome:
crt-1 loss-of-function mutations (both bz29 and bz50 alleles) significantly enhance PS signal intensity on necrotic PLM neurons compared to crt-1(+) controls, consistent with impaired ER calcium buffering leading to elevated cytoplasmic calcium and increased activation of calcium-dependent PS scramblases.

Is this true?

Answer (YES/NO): NO